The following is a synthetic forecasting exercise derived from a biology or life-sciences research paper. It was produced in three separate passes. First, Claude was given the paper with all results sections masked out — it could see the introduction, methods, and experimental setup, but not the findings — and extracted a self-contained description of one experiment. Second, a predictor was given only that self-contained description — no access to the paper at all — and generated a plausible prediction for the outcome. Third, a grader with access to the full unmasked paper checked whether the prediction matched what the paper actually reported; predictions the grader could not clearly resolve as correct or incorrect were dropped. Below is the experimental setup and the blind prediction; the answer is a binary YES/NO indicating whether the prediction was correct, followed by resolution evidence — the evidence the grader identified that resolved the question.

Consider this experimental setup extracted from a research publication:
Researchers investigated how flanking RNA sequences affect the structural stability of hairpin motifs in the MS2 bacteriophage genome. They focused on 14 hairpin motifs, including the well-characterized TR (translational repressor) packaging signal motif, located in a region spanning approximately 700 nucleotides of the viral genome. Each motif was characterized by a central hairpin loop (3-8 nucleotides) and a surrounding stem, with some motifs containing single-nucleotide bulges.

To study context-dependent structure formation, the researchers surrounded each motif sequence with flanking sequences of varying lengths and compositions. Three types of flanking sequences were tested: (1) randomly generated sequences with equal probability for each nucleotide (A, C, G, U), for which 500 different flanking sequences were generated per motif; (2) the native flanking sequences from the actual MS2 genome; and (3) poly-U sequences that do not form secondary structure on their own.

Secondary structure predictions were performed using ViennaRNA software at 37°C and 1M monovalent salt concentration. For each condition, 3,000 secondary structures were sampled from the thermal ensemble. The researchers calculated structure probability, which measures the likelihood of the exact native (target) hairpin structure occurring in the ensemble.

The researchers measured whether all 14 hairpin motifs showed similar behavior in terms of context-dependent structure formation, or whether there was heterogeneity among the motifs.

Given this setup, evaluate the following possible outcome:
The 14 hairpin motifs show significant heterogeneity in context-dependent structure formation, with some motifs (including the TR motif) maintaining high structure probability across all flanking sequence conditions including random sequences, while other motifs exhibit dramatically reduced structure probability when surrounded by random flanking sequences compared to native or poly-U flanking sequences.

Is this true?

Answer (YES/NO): YES